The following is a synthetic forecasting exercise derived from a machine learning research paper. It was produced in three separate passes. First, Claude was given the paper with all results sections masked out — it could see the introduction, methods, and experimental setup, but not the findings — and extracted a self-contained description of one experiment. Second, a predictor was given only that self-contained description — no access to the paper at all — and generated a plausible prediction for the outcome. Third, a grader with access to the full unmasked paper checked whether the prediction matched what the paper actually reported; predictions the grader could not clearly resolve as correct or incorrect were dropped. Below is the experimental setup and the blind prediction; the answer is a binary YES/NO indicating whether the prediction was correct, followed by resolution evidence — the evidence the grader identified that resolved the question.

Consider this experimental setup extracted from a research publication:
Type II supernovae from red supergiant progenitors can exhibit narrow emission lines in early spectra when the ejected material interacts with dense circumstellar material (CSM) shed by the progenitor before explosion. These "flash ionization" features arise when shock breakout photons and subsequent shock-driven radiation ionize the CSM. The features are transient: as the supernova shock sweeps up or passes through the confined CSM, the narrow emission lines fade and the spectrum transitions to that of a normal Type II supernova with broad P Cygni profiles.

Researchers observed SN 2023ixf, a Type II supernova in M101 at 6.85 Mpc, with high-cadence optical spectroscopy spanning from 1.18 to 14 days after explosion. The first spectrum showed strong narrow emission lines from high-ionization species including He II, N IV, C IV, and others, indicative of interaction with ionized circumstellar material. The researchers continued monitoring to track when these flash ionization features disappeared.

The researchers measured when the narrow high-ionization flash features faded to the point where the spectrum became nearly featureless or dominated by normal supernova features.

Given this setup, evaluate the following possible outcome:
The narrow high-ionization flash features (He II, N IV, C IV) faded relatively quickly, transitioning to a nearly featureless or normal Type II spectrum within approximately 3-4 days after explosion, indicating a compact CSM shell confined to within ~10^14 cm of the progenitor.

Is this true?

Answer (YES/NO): NO